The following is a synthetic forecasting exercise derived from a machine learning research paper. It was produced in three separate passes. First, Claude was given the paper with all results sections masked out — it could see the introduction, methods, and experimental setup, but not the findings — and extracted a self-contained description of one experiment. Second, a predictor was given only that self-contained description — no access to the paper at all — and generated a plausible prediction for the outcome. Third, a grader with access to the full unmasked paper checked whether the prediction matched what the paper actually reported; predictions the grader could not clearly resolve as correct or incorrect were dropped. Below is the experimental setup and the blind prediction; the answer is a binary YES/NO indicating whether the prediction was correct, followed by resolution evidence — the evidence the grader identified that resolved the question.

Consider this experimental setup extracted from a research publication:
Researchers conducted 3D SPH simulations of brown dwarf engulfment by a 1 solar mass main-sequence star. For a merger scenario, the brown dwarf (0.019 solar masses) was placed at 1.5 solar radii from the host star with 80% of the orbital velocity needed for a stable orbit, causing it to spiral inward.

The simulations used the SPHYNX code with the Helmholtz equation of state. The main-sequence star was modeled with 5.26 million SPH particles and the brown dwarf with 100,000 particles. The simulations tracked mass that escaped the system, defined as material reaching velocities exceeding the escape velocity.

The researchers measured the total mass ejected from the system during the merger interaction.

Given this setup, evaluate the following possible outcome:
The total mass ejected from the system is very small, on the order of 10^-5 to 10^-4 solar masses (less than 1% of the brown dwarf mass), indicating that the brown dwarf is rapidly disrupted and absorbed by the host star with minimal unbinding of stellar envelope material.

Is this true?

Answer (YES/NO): NO